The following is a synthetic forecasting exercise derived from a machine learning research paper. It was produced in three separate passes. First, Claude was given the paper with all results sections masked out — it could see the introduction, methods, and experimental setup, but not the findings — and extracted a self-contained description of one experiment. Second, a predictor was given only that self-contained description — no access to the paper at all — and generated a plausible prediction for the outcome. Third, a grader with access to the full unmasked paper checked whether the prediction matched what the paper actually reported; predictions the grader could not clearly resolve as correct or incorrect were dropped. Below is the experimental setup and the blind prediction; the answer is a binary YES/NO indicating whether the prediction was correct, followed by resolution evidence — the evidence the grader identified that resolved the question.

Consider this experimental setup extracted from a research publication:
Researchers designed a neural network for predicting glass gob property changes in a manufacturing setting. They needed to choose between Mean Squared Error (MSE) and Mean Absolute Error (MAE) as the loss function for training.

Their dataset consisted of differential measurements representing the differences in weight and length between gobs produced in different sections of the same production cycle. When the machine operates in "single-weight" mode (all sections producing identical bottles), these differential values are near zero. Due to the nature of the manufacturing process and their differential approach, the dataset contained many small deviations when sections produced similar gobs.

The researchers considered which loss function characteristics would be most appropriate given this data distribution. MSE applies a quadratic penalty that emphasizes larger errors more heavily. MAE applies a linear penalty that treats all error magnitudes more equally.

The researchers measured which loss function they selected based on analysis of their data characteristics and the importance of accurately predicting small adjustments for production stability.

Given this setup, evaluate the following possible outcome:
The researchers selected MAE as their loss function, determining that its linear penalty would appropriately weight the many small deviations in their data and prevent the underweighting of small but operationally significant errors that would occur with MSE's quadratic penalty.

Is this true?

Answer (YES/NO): YES